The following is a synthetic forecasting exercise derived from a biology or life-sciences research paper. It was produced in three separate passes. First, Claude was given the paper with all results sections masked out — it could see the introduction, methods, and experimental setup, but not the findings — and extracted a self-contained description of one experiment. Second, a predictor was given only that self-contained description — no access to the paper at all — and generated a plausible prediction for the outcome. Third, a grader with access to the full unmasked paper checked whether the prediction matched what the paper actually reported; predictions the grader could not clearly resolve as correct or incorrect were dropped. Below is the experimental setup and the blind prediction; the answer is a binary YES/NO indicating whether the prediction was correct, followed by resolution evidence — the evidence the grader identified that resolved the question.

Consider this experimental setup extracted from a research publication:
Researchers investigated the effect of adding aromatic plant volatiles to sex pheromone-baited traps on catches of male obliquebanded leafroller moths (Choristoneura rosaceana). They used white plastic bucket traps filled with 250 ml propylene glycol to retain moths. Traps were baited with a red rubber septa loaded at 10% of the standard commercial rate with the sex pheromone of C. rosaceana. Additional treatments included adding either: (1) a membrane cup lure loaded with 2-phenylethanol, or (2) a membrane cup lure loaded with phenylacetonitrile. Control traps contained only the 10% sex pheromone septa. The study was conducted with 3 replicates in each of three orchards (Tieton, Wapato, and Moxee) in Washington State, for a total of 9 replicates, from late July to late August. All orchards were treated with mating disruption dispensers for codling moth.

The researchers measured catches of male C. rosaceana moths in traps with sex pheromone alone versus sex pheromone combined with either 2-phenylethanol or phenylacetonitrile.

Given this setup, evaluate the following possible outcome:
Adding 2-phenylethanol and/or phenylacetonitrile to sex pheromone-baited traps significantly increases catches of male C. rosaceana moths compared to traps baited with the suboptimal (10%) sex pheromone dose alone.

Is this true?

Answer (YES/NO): NO